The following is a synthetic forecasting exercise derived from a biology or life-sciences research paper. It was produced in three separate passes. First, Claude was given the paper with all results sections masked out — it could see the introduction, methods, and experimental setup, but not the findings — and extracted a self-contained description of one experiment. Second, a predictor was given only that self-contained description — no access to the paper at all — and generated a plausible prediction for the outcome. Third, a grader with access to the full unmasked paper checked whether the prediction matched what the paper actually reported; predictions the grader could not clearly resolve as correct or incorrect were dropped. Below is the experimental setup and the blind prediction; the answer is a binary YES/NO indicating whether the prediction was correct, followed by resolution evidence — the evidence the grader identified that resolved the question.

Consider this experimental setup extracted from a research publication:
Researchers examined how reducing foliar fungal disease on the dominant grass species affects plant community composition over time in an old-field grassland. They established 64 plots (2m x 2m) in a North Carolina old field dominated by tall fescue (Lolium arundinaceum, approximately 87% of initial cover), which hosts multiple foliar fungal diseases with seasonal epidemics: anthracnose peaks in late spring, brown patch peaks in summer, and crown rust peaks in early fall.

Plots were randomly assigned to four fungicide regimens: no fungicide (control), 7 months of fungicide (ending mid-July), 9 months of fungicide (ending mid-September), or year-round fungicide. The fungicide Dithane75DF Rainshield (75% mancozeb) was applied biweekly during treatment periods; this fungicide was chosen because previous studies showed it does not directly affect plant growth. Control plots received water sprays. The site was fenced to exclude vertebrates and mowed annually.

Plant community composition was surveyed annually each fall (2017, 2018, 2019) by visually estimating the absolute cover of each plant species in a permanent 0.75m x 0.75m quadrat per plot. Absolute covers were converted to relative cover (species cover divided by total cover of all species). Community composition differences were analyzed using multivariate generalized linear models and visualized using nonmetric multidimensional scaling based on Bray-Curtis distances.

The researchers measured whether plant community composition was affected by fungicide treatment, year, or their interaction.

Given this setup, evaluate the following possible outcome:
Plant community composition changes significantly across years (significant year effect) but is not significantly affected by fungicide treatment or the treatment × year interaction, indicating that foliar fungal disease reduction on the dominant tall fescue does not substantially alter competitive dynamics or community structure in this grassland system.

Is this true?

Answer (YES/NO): YES